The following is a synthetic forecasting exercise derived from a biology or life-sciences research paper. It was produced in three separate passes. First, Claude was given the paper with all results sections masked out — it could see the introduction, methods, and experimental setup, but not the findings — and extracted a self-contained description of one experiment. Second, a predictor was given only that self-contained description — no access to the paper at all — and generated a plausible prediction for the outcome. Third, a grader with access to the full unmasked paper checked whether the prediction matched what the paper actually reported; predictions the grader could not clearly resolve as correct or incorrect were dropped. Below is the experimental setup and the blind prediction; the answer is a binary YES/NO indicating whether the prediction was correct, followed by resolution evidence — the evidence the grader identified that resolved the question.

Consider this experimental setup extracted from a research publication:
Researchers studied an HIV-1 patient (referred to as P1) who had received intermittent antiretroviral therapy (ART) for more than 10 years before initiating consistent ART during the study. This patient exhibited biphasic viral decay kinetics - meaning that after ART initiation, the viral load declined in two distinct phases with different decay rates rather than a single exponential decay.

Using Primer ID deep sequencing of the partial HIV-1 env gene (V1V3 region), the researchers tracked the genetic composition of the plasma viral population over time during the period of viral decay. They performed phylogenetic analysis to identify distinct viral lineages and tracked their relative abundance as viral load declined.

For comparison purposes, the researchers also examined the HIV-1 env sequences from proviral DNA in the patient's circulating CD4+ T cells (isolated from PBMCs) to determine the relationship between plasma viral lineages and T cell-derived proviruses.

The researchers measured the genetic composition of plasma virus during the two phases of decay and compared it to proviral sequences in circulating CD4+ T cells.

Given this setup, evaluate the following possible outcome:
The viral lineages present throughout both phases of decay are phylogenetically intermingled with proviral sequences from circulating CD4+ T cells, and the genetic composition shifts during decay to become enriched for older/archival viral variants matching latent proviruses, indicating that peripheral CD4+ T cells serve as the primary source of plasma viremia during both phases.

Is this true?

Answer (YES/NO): NO